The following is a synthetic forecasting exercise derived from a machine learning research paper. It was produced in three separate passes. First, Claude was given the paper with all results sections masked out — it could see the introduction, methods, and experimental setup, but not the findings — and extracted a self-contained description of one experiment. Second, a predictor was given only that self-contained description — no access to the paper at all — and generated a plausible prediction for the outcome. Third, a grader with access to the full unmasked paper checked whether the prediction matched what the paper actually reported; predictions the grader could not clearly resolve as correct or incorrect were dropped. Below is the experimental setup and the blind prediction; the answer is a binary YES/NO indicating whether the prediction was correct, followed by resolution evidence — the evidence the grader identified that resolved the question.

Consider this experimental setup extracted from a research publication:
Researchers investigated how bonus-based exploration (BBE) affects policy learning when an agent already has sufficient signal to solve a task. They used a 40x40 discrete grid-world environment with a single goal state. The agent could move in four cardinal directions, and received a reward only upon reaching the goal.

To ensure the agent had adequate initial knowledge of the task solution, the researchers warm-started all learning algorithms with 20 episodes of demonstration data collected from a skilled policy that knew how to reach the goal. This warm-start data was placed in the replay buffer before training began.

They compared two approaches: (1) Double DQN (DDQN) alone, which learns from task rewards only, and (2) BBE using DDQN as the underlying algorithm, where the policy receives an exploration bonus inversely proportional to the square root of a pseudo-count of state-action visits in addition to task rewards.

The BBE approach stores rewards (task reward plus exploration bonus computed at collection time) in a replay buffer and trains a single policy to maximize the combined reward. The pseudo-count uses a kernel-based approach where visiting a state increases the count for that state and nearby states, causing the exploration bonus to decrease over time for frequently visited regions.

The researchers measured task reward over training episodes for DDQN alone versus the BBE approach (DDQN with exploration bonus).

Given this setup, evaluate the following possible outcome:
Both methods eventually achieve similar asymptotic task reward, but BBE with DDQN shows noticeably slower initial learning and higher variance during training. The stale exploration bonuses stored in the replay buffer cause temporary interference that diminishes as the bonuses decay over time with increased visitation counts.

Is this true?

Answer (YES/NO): NO